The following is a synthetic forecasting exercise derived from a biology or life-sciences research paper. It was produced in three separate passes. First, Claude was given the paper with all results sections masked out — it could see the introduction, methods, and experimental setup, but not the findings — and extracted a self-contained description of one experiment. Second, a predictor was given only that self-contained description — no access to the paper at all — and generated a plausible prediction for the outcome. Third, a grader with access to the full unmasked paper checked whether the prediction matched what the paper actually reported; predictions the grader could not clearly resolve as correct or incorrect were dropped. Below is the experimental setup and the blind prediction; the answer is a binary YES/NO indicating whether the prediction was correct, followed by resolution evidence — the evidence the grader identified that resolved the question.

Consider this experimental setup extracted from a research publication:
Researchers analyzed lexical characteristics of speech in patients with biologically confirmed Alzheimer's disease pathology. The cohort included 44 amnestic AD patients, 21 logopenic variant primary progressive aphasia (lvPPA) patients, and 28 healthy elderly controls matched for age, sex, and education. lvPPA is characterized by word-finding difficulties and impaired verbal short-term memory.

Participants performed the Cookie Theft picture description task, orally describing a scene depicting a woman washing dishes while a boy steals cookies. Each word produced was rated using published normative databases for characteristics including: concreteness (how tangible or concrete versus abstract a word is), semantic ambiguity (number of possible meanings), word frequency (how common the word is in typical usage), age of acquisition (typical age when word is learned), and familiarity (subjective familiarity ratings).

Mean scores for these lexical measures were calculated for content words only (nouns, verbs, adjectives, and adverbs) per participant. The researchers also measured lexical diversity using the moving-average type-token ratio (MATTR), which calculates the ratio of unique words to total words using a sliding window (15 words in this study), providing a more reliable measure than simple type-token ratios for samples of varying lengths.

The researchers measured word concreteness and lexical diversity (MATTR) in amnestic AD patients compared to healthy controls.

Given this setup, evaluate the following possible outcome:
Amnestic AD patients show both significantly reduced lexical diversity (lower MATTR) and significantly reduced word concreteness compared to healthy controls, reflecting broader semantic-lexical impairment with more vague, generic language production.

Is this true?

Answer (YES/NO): NO